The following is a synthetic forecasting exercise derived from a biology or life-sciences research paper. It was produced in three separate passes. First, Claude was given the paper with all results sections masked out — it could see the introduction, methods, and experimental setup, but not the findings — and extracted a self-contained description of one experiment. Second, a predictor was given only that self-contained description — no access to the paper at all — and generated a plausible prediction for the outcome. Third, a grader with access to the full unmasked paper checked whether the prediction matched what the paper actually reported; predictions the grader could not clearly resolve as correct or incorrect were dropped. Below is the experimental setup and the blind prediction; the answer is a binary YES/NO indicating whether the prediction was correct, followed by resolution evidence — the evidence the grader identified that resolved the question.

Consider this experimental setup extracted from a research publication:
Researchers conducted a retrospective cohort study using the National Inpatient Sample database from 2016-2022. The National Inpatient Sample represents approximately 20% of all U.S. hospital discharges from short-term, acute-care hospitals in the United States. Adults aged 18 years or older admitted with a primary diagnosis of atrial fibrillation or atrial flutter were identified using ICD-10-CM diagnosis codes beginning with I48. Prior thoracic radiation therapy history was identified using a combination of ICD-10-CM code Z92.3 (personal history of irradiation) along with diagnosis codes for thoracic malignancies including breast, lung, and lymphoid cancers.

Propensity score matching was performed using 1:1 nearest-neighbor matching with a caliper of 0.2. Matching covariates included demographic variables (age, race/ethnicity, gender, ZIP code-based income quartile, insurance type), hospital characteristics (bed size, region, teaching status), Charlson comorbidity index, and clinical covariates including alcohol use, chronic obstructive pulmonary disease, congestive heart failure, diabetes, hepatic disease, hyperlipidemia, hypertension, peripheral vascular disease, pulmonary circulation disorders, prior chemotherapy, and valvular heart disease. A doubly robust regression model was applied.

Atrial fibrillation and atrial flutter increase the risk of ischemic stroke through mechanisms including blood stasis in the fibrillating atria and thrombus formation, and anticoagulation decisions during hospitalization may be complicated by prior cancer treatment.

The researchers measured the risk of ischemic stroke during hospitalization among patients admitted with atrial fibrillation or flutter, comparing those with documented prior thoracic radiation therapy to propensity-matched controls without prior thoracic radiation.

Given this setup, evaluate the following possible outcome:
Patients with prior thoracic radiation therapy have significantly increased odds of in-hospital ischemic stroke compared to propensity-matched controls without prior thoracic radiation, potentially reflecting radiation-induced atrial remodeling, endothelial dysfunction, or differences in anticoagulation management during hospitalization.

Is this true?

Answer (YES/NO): NO